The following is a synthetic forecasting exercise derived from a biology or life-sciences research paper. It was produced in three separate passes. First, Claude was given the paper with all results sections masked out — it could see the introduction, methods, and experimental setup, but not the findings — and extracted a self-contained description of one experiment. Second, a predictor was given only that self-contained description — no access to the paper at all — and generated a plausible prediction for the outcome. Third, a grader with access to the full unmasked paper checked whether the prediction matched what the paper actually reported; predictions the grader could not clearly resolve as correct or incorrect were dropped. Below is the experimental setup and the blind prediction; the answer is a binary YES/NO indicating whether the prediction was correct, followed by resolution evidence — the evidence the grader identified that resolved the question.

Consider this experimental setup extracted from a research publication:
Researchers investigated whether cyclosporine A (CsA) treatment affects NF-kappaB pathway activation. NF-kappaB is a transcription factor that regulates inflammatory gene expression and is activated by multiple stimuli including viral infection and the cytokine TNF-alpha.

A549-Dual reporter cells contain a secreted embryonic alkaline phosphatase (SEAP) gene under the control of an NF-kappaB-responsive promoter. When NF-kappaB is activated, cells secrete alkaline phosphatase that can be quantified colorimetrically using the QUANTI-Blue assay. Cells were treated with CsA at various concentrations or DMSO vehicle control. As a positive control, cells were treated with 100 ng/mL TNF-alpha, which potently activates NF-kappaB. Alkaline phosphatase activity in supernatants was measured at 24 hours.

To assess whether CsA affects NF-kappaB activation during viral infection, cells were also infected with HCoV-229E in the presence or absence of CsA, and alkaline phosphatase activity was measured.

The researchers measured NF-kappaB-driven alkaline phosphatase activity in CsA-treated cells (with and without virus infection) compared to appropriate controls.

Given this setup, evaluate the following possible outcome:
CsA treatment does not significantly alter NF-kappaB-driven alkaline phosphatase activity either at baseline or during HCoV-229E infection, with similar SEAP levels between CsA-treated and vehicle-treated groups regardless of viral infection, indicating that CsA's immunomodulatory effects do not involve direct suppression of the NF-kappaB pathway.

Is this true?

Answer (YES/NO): YES